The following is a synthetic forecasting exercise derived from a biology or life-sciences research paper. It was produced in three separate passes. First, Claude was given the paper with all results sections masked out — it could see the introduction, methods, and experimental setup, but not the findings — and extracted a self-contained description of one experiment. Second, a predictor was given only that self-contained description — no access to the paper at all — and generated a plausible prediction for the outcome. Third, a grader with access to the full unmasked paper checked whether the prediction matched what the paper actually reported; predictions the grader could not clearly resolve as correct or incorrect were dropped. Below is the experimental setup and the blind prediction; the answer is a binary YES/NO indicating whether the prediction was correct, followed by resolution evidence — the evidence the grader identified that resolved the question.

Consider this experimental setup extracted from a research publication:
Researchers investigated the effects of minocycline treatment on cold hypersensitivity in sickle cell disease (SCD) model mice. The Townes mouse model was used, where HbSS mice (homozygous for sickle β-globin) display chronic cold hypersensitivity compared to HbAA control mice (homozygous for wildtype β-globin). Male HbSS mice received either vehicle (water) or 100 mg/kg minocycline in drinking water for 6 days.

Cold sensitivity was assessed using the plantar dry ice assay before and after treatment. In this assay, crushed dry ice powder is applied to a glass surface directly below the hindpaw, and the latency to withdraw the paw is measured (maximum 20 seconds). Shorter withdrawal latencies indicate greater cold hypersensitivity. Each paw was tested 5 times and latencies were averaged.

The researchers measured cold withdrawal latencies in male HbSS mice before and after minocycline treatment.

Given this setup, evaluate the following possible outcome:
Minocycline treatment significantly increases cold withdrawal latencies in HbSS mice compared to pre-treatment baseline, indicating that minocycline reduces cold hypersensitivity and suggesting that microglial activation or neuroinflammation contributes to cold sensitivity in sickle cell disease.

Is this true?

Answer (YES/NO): NO